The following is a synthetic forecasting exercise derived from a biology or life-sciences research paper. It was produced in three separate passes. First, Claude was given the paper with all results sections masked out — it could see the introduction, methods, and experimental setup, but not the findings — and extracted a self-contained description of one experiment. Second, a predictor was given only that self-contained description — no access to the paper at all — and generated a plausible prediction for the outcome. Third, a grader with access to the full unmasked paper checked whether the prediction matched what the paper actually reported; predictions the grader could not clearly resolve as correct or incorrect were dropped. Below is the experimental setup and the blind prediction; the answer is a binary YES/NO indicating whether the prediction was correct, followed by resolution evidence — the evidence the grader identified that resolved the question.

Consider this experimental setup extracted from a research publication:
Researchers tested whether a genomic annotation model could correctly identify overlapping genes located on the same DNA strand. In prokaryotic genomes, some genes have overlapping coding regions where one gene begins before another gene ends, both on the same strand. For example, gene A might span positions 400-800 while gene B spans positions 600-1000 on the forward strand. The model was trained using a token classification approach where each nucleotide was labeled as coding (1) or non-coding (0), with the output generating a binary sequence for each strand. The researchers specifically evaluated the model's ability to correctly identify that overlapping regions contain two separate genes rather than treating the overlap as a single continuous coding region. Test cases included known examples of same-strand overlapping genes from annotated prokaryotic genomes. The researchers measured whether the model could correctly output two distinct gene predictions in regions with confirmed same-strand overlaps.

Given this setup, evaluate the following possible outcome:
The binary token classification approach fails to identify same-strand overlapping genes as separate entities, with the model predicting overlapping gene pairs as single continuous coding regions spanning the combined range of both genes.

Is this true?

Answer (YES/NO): YES